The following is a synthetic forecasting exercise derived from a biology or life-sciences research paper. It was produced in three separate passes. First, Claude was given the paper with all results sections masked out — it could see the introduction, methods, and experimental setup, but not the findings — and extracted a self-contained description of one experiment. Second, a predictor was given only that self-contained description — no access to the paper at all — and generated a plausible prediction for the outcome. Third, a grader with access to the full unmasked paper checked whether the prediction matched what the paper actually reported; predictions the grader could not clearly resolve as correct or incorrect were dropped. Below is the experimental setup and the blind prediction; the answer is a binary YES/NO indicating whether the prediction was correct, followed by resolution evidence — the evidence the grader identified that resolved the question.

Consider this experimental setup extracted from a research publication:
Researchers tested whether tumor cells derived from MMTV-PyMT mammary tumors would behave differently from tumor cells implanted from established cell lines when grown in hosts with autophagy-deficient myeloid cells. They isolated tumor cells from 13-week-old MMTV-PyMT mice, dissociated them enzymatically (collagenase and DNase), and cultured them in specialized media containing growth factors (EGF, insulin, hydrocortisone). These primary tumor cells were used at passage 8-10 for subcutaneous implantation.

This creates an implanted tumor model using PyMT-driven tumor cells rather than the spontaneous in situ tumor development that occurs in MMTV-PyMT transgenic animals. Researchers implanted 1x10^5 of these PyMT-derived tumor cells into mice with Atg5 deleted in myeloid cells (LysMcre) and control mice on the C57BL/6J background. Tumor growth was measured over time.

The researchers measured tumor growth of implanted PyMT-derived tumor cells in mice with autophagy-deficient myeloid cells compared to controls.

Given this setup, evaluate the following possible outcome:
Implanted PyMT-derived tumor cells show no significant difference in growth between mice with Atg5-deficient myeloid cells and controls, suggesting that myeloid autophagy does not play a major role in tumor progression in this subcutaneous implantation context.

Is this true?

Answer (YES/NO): NO